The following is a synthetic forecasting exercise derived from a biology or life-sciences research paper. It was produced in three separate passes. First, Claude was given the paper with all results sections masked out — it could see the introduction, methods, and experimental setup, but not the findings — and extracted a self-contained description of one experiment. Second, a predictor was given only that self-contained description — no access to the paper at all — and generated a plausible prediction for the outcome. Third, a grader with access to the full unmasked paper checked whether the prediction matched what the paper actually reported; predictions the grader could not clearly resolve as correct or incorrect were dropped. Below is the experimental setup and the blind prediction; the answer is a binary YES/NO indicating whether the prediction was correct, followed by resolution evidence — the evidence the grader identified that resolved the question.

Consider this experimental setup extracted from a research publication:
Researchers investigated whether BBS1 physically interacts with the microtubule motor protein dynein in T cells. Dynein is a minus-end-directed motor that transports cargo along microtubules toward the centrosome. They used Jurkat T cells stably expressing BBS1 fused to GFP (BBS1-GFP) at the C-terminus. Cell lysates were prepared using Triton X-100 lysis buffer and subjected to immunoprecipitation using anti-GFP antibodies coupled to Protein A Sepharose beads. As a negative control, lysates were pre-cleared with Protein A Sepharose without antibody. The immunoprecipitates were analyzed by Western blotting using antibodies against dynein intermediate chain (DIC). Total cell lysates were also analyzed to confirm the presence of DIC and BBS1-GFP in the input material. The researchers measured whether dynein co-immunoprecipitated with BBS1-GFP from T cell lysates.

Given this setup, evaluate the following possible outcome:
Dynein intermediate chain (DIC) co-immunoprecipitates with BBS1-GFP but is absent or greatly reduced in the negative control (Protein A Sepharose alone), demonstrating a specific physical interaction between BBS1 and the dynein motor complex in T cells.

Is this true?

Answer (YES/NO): YES